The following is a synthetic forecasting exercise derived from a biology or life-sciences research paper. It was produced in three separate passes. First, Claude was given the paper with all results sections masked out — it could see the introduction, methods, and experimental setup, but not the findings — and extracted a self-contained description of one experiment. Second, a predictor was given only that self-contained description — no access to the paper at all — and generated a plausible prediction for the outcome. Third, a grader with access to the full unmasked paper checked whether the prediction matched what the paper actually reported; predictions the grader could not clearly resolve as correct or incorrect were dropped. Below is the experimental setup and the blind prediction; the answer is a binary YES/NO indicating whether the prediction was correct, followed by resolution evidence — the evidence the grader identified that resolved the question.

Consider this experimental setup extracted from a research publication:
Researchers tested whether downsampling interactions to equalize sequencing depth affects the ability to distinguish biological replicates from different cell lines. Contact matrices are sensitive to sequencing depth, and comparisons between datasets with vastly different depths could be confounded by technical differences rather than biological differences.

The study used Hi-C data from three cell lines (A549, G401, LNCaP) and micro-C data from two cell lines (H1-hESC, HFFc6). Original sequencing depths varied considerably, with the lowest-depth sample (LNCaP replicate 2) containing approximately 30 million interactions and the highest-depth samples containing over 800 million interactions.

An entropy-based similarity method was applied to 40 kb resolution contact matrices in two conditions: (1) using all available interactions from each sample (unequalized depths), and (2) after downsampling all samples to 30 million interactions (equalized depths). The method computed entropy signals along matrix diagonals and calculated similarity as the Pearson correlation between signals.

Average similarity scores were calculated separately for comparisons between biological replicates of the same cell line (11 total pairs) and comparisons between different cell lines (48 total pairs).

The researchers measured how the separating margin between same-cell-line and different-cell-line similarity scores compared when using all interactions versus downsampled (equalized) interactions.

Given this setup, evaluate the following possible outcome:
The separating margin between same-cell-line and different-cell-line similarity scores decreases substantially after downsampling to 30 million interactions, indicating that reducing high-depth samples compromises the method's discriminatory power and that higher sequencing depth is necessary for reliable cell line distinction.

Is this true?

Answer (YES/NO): NO